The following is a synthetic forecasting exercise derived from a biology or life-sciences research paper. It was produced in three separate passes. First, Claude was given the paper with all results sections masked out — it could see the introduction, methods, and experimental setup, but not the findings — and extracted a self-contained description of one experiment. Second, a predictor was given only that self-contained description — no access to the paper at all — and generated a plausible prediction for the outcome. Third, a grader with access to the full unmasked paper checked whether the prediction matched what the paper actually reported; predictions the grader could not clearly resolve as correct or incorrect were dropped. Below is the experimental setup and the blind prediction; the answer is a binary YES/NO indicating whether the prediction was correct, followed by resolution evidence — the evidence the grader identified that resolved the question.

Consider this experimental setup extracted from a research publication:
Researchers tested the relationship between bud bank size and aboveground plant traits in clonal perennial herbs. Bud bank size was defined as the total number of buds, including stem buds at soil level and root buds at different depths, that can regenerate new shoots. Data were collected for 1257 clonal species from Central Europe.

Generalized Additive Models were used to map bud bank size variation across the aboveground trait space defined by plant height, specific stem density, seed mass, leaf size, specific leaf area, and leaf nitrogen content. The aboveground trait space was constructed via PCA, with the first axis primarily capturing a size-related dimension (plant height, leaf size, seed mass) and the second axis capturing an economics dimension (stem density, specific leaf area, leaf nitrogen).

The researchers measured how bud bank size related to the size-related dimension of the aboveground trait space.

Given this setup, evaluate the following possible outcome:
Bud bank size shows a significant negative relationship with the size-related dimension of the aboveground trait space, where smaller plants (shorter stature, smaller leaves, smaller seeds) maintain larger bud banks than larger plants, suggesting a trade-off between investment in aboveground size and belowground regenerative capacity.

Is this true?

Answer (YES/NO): NO